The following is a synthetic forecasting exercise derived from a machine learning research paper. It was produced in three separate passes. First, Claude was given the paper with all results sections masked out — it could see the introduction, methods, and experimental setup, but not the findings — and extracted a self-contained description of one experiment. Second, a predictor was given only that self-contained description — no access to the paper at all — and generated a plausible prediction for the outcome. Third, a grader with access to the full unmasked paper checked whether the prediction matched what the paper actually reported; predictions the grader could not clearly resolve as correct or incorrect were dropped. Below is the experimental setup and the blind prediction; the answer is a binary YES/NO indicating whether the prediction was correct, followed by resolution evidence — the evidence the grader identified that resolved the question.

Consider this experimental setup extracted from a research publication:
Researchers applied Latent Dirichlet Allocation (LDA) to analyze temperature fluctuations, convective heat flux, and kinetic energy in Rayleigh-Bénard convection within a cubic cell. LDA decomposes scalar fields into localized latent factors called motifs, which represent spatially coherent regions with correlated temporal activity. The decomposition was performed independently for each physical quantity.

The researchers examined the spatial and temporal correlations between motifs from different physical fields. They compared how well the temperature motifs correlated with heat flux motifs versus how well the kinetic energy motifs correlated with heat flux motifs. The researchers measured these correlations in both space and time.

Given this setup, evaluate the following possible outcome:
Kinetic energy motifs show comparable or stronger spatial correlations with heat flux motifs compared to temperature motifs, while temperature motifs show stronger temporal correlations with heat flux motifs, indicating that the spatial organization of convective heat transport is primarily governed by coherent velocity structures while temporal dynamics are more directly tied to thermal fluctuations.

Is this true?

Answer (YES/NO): NO